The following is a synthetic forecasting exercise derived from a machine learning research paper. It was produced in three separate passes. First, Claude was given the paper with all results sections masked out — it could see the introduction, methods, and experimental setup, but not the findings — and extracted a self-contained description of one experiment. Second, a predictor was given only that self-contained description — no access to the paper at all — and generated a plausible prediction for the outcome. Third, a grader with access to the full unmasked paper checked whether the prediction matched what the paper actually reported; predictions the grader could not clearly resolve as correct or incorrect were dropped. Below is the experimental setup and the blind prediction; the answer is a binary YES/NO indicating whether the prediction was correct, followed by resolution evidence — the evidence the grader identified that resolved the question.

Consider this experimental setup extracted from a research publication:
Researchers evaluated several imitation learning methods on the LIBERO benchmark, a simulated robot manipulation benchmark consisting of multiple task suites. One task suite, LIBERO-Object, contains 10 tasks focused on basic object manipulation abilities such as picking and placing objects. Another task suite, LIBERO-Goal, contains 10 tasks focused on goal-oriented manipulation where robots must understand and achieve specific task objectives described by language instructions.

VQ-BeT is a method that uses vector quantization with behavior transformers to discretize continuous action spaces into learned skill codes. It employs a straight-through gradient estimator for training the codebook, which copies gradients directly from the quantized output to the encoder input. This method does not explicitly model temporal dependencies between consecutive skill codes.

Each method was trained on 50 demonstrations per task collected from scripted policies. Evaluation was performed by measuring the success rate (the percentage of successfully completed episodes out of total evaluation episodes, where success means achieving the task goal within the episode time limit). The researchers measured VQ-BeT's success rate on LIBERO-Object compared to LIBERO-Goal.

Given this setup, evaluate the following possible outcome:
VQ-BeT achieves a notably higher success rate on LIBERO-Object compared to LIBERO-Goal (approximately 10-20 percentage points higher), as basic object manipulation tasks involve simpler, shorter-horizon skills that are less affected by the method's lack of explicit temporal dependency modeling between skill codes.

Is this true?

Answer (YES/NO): NO